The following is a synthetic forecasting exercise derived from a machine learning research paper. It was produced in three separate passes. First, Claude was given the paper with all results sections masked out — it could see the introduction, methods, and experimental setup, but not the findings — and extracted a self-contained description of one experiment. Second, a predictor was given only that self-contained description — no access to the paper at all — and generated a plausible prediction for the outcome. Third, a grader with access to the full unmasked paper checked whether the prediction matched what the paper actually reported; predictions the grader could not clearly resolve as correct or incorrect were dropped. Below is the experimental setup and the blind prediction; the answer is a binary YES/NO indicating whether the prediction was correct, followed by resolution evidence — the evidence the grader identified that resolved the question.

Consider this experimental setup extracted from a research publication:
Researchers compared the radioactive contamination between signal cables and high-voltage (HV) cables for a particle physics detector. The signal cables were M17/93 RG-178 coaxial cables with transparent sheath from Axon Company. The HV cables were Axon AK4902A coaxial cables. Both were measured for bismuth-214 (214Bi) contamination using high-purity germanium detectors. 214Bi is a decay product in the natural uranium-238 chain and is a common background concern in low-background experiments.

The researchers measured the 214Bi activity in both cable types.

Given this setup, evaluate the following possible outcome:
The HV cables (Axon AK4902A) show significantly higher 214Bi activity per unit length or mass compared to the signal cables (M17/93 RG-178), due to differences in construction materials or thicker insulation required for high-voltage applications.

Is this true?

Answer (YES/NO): NO